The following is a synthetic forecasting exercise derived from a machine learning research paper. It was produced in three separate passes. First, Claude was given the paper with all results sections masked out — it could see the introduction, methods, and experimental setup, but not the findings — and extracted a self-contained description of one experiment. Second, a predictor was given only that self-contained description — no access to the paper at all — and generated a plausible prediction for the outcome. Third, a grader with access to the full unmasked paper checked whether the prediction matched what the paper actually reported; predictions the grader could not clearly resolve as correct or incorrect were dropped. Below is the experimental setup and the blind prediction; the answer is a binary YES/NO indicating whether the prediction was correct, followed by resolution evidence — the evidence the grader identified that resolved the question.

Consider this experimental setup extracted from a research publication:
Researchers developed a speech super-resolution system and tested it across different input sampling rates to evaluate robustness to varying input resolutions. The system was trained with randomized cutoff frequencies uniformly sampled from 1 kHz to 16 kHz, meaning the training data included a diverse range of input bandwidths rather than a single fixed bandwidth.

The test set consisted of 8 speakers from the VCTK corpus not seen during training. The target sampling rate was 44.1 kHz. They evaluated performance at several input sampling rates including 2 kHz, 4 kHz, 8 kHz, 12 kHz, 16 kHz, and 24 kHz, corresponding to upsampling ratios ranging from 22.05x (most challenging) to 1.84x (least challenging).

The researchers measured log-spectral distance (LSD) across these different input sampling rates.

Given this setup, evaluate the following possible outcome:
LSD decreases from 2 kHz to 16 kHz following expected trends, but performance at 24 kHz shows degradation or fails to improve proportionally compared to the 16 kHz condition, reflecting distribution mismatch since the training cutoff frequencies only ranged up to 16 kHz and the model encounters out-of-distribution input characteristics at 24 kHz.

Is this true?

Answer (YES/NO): NO